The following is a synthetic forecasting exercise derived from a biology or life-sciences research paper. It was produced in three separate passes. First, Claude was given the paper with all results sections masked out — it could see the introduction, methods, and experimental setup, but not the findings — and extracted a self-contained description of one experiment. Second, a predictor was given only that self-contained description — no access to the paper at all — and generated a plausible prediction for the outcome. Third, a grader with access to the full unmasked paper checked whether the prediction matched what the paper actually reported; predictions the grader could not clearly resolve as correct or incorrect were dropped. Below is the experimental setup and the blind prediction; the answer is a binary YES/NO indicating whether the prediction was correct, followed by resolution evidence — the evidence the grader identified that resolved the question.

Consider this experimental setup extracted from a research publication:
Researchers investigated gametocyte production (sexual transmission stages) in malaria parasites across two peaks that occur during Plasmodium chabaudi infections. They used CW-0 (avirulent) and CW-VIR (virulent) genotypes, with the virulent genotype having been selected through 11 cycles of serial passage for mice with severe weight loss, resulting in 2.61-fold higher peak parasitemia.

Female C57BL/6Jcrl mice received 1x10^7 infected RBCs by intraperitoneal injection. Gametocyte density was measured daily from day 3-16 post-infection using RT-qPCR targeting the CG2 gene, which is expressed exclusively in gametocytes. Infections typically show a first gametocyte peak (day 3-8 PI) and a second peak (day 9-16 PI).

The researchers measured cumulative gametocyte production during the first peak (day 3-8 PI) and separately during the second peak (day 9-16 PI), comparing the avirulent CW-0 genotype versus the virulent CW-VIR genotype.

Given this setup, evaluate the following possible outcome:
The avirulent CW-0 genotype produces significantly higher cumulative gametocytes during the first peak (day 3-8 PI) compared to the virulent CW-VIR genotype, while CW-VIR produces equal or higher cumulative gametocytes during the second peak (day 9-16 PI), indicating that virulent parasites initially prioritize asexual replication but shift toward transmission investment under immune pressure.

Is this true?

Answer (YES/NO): NO